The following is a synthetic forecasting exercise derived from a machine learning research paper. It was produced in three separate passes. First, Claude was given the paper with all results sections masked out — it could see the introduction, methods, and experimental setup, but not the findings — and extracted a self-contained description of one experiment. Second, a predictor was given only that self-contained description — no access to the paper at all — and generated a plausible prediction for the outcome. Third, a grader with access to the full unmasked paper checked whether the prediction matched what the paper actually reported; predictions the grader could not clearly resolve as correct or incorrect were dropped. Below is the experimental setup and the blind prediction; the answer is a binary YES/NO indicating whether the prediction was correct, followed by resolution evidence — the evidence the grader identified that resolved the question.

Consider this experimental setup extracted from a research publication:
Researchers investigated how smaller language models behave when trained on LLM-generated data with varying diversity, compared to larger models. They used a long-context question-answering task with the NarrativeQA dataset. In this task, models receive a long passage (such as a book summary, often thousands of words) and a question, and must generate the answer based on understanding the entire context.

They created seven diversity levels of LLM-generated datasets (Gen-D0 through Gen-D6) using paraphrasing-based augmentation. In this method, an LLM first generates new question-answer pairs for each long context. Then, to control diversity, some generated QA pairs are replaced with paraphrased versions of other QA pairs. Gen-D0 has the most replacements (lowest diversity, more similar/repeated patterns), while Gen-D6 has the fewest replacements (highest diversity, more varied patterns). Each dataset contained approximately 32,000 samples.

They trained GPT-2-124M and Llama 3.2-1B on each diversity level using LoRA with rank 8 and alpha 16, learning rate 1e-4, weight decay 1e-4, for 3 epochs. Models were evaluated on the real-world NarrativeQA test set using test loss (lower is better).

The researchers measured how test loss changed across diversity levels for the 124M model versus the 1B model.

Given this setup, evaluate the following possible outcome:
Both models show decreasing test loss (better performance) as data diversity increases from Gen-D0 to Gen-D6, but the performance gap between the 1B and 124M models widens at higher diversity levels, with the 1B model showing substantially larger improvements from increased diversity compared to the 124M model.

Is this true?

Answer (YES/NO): NO